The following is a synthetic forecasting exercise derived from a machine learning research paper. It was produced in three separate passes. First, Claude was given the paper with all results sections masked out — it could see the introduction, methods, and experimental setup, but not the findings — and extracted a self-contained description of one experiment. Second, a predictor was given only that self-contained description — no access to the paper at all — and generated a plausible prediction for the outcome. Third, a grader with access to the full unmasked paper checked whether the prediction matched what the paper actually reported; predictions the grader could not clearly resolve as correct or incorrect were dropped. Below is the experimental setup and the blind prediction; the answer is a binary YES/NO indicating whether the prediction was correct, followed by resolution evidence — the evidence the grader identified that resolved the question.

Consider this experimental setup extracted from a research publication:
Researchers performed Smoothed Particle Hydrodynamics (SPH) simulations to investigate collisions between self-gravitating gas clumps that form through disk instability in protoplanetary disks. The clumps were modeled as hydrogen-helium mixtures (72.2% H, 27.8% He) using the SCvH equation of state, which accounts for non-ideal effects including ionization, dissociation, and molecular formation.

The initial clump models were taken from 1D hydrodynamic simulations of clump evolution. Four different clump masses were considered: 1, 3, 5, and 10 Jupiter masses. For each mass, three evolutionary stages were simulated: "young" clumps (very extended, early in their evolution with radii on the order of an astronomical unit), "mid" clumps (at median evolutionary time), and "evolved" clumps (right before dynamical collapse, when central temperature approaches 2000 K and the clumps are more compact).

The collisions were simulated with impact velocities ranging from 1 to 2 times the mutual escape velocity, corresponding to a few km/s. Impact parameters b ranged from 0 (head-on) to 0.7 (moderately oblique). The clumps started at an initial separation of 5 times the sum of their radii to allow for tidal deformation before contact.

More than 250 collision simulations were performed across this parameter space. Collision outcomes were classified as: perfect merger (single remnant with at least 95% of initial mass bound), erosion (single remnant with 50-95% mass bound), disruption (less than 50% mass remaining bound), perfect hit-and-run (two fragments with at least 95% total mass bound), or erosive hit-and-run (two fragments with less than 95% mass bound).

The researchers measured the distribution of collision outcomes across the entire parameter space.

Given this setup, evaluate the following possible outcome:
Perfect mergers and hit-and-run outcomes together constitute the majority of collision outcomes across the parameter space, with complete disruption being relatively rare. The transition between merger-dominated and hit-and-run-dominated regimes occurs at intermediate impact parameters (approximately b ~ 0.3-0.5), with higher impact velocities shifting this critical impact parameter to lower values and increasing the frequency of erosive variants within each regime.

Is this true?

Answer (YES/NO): NO